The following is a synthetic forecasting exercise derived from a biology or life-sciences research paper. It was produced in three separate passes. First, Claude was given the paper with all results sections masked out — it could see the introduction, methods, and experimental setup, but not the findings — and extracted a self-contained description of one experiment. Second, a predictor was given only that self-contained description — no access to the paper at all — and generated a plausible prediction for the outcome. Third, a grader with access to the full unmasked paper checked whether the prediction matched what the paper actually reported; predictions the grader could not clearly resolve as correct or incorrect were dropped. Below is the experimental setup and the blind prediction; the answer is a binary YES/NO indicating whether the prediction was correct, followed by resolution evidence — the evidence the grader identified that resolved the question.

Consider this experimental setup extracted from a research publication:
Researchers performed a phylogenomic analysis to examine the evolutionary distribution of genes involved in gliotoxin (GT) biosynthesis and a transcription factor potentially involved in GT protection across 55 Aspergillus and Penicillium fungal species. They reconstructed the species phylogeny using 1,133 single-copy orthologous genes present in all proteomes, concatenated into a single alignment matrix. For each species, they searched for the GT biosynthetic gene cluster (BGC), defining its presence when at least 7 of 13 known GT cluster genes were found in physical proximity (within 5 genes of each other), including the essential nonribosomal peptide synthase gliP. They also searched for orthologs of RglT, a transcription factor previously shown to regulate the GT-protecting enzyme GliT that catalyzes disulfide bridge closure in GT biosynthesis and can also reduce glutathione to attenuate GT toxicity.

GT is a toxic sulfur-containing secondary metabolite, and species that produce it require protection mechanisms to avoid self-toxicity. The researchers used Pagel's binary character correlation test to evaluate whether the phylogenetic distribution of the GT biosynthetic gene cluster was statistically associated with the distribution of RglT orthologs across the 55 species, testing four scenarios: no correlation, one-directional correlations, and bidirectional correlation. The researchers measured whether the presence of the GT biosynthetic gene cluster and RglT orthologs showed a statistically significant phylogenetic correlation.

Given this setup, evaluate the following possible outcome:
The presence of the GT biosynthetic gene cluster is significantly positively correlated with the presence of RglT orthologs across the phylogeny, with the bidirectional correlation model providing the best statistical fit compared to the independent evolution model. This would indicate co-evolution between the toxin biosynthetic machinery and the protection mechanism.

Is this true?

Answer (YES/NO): NO